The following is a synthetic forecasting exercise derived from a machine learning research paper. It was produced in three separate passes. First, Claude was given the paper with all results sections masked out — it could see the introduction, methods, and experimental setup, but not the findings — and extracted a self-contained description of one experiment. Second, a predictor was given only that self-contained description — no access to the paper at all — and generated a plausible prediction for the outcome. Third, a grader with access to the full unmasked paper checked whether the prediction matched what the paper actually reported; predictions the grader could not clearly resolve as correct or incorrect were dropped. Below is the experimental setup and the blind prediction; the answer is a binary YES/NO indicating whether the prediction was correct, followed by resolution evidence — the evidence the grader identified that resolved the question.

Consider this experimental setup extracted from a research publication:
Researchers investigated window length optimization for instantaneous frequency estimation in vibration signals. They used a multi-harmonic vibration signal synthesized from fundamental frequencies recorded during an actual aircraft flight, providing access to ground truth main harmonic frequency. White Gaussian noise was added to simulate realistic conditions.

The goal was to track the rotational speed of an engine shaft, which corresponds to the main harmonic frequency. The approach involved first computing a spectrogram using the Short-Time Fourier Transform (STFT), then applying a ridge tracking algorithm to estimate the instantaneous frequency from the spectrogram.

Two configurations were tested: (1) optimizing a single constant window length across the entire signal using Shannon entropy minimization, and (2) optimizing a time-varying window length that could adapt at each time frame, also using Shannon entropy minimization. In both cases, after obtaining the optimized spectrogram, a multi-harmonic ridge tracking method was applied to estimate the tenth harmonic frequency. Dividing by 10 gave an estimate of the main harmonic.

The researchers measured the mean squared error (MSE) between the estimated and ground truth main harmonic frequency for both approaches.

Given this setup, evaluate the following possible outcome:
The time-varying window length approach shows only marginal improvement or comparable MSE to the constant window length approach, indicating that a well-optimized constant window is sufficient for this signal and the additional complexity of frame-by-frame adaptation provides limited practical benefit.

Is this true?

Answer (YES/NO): NO